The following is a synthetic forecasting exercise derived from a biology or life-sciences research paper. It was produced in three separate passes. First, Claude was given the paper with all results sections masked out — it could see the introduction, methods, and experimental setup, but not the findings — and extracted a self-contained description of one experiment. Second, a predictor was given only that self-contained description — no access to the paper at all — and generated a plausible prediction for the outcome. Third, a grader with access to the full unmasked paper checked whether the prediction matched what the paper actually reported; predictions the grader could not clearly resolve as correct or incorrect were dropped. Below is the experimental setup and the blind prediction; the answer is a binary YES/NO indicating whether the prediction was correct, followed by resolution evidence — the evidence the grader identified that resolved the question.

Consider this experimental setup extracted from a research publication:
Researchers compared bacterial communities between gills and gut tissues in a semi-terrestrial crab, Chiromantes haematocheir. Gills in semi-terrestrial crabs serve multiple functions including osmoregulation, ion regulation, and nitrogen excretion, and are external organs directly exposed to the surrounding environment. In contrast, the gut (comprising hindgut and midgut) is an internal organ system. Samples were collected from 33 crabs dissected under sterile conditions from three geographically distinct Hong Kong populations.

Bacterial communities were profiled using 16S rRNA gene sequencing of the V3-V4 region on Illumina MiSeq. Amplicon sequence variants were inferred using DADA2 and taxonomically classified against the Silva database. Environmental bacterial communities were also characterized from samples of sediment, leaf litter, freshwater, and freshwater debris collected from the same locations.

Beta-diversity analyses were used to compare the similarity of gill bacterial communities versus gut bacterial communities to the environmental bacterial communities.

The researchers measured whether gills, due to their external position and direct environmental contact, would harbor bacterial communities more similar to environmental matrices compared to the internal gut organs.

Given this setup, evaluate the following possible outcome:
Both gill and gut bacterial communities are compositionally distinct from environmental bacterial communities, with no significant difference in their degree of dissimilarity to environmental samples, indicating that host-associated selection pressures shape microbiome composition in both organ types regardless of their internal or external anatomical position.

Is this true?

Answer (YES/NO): NO